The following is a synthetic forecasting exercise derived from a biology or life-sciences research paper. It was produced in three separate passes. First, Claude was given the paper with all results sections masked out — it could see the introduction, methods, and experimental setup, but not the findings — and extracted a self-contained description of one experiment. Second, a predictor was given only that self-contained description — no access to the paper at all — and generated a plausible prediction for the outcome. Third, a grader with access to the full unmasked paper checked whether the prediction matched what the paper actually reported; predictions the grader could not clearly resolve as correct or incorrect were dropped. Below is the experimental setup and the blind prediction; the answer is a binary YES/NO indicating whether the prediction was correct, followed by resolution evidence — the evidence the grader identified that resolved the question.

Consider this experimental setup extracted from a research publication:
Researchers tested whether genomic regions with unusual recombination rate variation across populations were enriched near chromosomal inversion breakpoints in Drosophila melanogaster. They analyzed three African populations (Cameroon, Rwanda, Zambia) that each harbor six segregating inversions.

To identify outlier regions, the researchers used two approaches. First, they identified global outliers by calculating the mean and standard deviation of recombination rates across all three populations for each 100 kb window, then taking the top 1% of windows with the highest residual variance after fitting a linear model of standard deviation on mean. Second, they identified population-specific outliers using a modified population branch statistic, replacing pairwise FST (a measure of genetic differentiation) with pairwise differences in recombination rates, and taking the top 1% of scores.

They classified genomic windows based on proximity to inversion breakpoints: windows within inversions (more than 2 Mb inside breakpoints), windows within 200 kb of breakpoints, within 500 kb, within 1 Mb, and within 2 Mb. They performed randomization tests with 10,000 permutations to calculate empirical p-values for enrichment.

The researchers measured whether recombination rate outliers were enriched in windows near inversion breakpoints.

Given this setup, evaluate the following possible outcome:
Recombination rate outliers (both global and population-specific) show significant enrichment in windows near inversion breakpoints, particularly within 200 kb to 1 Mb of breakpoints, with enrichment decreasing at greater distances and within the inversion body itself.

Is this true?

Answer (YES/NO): NO